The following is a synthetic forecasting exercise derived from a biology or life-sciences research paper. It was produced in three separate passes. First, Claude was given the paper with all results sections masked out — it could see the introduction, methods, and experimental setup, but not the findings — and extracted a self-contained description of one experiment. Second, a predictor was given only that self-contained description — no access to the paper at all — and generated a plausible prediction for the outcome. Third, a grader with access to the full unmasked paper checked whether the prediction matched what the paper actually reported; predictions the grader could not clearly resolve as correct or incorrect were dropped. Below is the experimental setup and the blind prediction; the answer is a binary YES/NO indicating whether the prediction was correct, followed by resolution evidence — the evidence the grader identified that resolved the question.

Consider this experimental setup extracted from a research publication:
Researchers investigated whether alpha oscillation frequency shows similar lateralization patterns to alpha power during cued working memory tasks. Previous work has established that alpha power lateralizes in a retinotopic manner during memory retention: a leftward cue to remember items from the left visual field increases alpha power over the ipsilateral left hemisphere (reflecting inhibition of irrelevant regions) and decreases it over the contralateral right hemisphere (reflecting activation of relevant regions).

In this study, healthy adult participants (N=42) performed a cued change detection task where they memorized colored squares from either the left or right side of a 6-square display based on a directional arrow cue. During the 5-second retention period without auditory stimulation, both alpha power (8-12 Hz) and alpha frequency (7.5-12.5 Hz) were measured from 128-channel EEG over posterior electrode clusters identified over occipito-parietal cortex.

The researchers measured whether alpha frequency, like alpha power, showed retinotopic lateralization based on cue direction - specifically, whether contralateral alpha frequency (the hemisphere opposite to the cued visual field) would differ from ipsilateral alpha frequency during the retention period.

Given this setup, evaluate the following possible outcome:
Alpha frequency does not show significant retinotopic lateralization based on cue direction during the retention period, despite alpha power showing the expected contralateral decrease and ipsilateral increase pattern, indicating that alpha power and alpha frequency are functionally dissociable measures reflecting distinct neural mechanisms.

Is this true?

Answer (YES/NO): YES